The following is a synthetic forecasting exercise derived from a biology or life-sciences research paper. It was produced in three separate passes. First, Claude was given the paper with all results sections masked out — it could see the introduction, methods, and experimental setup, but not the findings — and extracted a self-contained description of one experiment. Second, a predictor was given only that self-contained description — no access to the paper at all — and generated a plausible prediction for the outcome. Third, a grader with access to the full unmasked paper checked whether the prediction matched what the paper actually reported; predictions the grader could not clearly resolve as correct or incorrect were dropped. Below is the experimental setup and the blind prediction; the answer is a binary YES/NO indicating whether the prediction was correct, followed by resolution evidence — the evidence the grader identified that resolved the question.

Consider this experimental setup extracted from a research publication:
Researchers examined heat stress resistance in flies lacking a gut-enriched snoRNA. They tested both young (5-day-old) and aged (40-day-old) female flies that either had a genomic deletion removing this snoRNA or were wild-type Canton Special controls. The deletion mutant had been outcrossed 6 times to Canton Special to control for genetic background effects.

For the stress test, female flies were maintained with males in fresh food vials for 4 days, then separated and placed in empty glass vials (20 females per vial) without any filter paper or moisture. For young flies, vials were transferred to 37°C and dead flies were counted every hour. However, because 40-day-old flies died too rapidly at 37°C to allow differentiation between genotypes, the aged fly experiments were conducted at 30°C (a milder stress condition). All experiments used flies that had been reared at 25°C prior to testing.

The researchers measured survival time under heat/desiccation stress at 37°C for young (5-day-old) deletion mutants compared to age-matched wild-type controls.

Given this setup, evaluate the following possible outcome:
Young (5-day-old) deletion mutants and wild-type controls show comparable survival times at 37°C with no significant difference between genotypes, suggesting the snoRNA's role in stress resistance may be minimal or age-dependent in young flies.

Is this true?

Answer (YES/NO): NO